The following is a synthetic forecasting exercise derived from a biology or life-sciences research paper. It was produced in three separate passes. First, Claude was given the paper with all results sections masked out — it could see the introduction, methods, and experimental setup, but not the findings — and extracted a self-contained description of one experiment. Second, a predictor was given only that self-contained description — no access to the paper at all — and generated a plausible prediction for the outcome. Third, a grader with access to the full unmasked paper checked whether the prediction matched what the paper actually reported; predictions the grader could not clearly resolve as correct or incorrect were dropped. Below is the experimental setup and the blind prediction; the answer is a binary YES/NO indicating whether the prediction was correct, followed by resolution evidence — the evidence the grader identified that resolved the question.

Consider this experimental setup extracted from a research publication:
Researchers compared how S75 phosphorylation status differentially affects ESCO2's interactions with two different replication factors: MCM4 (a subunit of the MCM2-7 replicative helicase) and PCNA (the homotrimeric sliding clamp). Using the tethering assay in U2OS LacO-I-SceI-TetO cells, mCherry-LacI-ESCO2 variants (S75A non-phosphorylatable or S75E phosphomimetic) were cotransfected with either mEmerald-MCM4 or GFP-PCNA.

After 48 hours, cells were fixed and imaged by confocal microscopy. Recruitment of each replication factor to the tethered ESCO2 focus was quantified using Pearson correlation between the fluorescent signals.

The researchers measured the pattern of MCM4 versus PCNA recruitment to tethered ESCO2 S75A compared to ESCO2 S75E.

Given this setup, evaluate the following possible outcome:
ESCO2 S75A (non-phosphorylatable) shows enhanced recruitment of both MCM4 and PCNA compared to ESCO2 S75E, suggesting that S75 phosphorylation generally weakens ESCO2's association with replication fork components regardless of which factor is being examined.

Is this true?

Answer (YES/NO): NO